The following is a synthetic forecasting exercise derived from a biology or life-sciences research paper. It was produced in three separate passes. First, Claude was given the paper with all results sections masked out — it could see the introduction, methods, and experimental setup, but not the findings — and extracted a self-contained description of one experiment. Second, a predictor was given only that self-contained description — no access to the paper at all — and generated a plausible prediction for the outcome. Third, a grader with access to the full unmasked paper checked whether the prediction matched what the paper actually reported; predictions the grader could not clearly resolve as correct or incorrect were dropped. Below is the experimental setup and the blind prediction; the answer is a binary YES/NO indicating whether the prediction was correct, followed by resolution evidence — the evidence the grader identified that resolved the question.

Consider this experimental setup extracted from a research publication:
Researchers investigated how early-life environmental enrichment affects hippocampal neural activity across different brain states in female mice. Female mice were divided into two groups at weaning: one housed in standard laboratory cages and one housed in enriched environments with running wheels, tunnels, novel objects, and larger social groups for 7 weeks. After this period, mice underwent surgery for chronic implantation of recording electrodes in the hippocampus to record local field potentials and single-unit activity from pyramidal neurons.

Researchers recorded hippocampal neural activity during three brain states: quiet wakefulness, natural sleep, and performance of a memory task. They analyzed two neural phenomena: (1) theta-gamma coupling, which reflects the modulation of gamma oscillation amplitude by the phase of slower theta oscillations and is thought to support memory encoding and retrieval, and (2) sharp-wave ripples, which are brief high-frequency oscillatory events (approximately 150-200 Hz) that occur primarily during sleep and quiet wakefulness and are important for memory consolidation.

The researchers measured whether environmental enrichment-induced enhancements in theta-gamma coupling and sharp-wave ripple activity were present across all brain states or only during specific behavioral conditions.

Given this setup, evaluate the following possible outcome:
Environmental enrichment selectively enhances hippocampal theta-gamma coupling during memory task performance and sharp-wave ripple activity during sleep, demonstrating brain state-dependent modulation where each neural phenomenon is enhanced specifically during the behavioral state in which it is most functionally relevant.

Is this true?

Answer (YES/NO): NO